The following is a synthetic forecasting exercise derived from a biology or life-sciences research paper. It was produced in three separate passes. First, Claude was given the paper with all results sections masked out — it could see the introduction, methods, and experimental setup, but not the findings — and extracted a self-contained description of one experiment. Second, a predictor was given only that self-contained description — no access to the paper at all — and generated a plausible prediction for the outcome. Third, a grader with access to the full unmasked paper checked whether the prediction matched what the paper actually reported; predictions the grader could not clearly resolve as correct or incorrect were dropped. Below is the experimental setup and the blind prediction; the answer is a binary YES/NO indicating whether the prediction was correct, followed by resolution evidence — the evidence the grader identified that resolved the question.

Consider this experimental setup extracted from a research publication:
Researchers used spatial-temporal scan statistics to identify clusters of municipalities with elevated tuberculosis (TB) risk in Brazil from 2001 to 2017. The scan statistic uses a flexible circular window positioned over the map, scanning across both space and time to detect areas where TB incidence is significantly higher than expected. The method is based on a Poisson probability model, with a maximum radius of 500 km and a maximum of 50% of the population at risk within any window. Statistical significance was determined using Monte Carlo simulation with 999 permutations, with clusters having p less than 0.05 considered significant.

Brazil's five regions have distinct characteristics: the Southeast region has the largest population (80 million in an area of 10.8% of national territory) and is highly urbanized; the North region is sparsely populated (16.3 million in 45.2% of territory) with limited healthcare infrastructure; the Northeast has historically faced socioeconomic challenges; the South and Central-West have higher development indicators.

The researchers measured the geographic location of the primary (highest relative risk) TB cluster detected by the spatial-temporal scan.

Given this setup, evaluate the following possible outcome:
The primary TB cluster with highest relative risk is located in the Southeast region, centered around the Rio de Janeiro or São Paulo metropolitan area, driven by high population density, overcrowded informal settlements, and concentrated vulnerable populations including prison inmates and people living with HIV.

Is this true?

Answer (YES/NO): YES